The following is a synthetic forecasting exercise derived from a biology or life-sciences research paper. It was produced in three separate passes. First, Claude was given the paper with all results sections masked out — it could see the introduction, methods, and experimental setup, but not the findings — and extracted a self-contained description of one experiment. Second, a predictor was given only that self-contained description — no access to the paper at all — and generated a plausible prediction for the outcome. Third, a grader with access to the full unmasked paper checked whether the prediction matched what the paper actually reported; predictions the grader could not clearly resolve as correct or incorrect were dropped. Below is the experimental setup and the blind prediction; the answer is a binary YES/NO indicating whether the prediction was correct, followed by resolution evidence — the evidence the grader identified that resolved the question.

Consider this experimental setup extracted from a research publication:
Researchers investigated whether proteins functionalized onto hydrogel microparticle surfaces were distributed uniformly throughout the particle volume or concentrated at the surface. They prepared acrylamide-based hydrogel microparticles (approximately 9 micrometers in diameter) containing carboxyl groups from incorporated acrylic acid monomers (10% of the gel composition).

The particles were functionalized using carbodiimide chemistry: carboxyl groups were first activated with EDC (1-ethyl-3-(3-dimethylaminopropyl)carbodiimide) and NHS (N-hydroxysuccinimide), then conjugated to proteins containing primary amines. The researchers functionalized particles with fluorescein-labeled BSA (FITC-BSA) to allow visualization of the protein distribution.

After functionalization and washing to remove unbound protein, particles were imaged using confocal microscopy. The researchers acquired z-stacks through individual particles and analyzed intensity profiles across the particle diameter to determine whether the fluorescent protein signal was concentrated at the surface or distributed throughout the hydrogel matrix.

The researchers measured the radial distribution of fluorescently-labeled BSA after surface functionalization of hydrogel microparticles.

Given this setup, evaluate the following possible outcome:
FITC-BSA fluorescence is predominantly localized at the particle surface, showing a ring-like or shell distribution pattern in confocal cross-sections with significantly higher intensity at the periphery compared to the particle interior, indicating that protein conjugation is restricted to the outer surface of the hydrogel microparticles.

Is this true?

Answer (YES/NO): NO